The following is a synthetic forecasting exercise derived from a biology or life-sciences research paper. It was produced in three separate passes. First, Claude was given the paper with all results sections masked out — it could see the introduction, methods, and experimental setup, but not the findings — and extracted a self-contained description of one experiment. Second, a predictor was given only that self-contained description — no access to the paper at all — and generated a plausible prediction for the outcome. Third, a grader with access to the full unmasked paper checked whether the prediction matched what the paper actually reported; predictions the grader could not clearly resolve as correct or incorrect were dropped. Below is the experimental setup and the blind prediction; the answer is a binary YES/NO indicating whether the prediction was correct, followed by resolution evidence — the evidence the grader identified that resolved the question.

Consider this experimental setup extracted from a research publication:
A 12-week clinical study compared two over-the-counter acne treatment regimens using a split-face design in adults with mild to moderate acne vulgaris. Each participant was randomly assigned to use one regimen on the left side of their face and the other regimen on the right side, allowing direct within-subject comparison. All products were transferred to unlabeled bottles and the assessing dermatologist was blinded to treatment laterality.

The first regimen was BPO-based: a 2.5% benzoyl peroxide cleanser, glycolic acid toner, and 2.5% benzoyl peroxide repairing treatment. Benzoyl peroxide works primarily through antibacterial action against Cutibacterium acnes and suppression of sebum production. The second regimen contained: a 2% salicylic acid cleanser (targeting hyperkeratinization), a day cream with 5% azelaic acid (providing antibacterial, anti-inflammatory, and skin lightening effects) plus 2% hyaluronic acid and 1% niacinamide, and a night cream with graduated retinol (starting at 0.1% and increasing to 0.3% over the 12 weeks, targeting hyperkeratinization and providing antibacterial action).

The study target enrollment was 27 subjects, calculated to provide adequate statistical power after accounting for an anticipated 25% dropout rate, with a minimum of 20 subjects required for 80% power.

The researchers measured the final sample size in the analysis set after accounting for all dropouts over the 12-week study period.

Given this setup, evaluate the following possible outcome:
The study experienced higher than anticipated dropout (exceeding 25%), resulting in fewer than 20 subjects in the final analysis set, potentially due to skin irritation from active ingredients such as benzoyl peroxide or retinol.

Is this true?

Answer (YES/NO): NO